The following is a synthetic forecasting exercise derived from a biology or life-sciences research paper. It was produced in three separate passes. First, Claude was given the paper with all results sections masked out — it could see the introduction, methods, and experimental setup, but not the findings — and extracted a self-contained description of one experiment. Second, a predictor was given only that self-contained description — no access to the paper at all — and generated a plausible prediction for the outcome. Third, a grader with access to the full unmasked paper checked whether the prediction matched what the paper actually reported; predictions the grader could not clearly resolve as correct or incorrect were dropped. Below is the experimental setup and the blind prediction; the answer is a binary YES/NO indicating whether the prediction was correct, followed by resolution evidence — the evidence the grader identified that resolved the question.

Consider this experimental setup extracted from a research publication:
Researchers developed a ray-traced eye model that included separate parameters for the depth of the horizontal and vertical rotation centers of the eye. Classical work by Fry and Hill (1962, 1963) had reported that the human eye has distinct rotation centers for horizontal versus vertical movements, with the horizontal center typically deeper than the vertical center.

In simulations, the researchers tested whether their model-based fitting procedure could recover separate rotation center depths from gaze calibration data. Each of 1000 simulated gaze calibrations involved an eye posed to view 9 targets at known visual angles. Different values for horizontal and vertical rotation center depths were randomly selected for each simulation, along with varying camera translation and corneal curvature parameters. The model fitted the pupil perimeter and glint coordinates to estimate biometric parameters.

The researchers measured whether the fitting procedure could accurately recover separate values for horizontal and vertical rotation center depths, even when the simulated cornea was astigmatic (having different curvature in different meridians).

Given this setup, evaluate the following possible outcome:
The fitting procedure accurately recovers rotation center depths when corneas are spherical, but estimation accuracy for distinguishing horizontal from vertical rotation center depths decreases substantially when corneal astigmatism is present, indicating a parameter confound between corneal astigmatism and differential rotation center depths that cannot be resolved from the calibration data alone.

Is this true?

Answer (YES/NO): NO